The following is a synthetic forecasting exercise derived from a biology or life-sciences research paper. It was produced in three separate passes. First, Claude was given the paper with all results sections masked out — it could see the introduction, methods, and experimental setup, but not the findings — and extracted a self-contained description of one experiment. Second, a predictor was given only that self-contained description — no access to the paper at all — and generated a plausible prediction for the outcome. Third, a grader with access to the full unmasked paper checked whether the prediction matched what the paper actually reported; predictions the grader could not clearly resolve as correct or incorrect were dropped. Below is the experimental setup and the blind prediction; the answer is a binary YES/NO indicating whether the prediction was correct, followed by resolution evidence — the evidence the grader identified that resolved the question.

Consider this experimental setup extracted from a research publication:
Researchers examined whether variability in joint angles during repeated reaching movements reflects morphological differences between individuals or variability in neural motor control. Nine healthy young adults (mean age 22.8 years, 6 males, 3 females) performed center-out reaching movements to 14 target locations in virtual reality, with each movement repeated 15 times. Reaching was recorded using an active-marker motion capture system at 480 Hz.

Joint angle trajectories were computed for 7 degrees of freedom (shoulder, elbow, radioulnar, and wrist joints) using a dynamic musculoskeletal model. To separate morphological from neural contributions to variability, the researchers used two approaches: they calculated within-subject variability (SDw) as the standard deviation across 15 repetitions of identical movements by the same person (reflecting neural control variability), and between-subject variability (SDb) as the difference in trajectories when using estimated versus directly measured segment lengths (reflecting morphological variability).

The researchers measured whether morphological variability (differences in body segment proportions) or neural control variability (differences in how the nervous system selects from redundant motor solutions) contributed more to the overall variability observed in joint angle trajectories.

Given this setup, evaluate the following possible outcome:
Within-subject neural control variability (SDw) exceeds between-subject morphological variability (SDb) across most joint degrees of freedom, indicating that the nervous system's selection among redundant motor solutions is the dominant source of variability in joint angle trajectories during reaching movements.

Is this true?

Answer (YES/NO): YES